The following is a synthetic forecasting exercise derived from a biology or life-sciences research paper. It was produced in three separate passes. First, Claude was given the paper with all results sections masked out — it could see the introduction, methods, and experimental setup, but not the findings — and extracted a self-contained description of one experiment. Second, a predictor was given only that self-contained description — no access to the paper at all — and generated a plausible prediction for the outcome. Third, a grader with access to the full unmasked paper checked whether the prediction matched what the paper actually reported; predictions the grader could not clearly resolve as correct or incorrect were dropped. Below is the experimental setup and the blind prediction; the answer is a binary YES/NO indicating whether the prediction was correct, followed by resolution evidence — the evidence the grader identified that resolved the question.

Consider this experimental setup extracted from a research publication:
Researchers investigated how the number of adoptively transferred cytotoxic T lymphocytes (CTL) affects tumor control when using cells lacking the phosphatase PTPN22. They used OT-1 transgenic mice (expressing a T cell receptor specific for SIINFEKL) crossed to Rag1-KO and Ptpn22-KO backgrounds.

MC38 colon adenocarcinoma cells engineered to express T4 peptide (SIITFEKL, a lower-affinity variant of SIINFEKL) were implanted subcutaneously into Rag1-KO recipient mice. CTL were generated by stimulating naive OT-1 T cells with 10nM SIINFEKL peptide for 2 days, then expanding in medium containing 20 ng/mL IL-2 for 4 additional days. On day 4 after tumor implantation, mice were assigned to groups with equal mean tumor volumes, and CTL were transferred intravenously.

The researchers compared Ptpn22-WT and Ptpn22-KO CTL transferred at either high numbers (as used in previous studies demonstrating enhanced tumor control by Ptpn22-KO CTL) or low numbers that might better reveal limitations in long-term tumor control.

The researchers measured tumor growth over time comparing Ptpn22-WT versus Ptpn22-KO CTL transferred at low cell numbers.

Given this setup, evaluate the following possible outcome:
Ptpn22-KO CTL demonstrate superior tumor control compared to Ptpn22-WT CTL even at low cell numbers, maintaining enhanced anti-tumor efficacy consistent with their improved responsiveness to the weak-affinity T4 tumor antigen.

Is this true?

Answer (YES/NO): NO